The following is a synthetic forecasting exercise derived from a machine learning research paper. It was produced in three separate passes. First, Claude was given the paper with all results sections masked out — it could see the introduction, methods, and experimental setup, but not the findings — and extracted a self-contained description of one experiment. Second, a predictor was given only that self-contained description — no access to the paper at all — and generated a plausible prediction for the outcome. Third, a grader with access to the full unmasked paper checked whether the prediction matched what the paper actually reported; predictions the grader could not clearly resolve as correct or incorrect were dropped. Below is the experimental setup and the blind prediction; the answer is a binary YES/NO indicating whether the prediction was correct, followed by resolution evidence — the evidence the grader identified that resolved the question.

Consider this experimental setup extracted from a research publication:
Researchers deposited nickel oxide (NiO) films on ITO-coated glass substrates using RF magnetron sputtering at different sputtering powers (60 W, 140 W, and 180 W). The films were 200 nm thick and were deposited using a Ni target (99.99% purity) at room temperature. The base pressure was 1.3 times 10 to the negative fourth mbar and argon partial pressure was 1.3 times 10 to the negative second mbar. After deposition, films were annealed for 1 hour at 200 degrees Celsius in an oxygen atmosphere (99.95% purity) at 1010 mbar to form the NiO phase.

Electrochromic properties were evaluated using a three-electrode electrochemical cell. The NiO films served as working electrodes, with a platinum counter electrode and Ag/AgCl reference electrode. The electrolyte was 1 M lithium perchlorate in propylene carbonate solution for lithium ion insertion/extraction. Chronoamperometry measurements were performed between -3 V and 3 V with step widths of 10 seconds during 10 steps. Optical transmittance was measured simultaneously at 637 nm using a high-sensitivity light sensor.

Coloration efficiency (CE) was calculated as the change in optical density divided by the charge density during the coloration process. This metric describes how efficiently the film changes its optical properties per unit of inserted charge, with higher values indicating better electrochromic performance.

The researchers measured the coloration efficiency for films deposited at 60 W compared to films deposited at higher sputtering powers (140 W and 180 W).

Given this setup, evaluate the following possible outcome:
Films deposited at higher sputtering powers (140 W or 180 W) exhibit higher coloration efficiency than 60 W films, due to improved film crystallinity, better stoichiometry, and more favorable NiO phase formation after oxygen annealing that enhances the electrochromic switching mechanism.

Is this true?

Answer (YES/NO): NO